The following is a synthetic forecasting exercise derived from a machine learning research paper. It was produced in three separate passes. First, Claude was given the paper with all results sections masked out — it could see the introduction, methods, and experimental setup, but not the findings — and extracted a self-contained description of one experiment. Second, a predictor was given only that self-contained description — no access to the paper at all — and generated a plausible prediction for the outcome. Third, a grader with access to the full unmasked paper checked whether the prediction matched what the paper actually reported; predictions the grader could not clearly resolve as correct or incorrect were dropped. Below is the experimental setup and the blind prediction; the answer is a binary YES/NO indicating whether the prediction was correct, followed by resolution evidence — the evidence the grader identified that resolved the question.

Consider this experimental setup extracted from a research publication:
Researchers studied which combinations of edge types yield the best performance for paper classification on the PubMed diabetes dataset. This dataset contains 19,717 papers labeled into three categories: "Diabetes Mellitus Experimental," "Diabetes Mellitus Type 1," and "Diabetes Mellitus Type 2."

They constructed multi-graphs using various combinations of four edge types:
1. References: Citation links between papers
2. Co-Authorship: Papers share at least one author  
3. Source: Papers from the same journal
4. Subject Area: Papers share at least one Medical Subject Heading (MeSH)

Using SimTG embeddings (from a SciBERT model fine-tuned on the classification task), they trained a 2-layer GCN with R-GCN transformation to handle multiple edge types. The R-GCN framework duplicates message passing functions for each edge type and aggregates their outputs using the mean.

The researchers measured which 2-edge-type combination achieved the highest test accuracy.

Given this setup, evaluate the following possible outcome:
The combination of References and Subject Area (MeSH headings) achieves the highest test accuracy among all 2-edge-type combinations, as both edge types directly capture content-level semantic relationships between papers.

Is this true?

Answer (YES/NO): NO